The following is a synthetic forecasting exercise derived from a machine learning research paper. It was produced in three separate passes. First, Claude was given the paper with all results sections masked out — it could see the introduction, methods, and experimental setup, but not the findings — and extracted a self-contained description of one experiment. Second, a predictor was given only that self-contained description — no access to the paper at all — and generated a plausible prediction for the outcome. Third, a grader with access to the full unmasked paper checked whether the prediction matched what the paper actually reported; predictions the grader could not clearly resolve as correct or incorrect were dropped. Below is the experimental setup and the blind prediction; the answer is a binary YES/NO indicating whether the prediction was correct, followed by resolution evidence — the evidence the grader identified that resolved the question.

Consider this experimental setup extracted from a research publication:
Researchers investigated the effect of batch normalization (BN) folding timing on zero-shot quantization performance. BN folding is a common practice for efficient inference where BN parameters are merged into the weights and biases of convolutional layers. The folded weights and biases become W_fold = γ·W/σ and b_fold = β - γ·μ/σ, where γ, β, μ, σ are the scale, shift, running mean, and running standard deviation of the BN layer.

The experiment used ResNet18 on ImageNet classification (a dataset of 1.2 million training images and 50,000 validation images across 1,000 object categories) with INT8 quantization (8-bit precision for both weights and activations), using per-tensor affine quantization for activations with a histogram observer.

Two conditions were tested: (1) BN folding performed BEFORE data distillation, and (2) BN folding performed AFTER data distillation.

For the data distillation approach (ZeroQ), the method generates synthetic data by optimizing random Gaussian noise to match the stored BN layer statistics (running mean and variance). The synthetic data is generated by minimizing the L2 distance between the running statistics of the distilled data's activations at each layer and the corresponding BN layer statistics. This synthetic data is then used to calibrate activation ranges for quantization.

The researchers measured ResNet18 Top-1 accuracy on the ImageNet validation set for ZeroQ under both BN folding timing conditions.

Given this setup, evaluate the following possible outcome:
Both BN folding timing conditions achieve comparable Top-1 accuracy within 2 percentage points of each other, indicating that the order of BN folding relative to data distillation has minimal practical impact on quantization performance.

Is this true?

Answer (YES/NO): NO